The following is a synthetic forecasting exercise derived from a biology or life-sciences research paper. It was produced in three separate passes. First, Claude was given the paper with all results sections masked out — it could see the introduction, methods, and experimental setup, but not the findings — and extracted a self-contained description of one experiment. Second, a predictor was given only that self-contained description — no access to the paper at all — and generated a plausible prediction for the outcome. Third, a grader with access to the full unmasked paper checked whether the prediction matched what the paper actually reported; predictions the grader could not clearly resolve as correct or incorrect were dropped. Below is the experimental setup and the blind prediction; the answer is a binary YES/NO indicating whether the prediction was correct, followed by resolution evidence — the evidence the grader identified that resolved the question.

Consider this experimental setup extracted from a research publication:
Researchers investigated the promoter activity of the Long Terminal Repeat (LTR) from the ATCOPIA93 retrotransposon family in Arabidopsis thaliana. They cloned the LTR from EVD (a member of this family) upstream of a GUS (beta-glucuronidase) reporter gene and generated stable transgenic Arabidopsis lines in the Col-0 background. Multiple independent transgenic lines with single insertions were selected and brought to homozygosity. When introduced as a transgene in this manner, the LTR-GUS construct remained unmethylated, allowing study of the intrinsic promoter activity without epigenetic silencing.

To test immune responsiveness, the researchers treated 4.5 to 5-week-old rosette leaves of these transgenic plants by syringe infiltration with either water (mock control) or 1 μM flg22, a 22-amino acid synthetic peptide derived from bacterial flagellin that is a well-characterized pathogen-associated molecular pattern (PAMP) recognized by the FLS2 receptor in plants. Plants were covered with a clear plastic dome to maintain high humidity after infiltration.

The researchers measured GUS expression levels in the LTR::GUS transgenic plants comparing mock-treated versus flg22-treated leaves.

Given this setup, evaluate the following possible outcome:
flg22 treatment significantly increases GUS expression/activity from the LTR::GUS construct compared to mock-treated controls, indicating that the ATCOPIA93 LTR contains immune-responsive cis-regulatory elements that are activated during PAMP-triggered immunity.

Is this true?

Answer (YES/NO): YES